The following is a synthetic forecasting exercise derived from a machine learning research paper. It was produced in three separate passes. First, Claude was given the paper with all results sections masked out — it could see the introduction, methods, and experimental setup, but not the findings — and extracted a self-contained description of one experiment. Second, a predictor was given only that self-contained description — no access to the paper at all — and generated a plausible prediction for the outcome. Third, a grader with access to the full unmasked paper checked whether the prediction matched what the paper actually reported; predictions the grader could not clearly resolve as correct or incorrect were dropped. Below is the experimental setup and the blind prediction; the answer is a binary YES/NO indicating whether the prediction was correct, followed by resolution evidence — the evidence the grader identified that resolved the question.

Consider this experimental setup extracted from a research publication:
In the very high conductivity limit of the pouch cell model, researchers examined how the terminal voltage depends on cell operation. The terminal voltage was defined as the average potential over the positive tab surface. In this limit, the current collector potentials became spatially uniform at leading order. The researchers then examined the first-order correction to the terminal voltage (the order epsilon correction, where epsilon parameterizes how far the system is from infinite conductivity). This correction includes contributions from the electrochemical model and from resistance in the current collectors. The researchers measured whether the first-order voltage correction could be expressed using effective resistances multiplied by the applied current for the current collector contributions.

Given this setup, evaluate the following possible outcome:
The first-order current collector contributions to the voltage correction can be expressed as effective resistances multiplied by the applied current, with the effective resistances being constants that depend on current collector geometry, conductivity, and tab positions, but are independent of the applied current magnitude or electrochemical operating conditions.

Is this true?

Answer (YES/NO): YES